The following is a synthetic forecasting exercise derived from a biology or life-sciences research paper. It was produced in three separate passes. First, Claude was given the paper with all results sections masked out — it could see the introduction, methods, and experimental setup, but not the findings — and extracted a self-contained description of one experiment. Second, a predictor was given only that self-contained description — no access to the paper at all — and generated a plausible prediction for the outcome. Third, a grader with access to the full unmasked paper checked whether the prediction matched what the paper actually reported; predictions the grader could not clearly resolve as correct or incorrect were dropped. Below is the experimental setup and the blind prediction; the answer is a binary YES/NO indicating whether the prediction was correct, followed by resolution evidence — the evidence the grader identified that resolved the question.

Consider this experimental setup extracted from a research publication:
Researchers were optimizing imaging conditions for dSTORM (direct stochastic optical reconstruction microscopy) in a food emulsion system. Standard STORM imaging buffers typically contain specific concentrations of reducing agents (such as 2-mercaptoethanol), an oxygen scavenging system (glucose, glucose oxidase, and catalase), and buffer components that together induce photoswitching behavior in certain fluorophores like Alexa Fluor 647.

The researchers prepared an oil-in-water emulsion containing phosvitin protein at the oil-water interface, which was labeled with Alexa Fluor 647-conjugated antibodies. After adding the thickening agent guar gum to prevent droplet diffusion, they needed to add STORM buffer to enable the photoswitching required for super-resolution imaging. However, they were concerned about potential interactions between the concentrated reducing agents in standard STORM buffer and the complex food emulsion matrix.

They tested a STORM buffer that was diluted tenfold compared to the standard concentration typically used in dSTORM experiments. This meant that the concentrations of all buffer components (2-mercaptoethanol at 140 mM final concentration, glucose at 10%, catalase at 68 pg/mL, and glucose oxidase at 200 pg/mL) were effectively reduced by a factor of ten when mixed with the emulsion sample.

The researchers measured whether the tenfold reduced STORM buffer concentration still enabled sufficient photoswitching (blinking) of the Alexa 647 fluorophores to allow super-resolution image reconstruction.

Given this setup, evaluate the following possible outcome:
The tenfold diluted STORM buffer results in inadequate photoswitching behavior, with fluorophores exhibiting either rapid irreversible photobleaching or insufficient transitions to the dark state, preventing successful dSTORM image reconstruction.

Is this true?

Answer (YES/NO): NO